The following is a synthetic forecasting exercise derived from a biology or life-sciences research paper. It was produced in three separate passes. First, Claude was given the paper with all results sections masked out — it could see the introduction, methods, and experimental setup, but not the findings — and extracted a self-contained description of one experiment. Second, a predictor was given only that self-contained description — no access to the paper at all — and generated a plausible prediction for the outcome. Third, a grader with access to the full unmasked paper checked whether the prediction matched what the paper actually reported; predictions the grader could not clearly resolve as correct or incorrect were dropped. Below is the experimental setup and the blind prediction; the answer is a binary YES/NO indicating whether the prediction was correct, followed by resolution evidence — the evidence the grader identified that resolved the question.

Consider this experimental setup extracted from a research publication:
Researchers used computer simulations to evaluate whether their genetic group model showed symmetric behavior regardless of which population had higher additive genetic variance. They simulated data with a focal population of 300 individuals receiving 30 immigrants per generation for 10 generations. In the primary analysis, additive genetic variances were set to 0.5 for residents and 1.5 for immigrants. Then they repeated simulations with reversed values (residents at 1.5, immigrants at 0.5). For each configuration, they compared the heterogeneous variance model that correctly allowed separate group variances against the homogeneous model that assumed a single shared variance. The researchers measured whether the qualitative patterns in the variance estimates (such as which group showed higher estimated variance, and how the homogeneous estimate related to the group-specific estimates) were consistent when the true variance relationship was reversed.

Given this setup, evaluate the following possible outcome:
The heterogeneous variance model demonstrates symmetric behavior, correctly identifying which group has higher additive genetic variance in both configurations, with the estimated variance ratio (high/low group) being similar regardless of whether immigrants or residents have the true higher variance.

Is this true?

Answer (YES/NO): YES